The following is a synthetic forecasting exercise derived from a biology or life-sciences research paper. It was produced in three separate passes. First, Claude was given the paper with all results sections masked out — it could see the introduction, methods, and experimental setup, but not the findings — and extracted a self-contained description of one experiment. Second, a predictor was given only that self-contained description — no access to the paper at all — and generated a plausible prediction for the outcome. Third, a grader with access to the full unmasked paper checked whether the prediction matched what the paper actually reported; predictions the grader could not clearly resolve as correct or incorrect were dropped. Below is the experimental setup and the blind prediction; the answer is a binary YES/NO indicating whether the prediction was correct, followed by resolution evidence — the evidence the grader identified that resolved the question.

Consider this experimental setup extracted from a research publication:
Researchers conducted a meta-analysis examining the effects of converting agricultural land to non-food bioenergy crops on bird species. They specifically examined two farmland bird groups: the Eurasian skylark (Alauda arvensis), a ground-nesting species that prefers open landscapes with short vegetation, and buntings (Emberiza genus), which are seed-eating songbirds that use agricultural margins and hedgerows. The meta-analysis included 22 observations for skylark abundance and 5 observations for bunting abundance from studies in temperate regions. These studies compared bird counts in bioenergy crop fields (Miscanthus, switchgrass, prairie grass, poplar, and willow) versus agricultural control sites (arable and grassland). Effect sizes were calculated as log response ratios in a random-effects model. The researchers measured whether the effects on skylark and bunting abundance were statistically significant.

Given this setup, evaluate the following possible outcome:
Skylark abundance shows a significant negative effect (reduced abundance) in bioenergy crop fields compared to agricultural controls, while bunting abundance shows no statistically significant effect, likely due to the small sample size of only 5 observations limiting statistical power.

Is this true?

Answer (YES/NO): NO